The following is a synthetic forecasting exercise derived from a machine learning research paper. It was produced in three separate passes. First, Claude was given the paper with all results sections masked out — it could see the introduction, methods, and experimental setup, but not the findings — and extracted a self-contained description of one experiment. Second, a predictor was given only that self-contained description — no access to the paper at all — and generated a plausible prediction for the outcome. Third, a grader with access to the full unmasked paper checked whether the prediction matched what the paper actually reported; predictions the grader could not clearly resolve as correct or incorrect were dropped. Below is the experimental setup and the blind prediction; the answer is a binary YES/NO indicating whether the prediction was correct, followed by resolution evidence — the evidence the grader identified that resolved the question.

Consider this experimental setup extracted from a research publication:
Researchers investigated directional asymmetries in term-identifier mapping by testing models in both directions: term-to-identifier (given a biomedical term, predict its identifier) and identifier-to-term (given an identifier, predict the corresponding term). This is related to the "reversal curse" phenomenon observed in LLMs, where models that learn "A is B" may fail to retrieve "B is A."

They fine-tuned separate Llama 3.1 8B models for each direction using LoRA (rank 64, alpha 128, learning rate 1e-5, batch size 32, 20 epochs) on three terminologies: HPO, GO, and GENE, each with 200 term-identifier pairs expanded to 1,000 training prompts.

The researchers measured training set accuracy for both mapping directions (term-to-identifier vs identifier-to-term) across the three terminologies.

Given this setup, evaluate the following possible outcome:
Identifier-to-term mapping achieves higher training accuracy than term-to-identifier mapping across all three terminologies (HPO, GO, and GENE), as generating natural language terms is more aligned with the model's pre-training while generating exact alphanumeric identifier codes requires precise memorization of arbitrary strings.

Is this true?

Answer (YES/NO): NO